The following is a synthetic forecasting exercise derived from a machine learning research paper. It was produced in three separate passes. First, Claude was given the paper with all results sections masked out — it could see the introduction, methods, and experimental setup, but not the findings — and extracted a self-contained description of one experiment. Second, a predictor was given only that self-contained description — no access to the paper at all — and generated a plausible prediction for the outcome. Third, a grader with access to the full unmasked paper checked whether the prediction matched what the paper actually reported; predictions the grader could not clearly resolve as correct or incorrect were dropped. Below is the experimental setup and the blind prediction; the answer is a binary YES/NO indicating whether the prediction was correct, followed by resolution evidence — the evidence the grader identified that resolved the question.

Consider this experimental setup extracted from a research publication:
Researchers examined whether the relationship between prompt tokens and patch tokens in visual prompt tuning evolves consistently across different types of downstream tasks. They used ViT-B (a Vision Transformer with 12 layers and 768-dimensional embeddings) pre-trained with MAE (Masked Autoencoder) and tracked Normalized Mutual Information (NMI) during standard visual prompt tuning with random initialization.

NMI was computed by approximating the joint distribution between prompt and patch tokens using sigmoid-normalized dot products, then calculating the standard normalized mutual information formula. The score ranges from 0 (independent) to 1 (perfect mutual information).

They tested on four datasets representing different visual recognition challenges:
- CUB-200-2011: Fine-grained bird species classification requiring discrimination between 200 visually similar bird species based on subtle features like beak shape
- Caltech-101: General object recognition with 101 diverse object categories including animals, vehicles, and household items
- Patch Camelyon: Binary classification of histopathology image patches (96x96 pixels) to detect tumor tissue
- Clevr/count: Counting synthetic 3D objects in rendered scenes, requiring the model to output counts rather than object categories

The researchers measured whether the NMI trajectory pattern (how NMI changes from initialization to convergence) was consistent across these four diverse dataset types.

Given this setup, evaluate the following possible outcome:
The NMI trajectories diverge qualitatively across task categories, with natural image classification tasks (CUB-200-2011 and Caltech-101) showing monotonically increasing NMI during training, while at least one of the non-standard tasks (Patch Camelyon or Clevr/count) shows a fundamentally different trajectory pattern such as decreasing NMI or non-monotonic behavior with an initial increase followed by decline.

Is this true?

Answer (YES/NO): NO